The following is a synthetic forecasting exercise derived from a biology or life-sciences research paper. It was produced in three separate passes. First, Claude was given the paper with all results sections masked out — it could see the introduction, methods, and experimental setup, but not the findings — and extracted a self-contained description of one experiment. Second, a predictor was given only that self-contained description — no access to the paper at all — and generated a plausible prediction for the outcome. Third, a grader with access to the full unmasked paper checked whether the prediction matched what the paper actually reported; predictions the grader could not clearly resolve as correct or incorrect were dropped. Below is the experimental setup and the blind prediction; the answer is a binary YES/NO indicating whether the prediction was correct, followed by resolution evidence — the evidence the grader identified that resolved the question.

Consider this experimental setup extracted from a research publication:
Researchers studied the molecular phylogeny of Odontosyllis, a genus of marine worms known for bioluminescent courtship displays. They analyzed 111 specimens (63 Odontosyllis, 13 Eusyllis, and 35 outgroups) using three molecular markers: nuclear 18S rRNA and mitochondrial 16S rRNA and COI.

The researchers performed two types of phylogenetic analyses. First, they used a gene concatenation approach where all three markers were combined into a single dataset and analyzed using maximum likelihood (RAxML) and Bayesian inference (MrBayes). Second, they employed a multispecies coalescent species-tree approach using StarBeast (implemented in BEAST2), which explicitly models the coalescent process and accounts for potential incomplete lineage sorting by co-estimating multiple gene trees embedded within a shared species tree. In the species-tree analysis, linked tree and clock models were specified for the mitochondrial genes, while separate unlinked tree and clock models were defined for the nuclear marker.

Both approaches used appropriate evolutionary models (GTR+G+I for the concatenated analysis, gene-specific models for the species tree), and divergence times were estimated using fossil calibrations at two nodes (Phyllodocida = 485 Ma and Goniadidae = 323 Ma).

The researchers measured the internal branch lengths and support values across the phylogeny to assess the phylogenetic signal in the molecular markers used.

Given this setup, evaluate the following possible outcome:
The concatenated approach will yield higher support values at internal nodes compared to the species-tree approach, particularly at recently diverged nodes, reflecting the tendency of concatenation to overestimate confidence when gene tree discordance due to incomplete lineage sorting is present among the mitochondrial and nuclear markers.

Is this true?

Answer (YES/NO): YES